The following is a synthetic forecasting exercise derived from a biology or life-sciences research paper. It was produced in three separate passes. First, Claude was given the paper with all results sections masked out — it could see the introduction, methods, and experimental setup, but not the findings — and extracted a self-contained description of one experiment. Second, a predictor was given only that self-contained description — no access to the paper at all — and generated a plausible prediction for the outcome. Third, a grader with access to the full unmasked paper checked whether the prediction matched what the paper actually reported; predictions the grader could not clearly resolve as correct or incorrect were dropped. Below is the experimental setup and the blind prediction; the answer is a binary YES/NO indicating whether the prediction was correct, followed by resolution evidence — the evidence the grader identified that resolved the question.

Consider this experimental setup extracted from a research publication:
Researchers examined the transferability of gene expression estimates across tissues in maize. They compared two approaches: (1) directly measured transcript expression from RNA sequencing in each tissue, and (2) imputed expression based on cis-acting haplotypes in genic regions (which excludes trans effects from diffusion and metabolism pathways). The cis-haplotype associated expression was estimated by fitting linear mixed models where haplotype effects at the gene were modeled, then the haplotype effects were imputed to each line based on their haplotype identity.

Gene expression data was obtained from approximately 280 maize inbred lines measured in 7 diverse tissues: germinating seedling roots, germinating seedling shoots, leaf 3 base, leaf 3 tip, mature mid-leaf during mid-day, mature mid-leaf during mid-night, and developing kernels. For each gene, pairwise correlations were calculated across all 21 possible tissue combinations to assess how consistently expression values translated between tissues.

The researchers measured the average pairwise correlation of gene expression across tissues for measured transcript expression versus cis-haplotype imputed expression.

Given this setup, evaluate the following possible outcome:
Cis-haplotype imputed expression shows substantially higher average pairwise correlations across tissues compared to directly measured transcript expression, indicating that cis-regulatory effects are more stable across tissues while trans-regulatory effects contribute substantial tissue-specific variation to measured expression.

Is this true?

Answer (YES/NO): YES